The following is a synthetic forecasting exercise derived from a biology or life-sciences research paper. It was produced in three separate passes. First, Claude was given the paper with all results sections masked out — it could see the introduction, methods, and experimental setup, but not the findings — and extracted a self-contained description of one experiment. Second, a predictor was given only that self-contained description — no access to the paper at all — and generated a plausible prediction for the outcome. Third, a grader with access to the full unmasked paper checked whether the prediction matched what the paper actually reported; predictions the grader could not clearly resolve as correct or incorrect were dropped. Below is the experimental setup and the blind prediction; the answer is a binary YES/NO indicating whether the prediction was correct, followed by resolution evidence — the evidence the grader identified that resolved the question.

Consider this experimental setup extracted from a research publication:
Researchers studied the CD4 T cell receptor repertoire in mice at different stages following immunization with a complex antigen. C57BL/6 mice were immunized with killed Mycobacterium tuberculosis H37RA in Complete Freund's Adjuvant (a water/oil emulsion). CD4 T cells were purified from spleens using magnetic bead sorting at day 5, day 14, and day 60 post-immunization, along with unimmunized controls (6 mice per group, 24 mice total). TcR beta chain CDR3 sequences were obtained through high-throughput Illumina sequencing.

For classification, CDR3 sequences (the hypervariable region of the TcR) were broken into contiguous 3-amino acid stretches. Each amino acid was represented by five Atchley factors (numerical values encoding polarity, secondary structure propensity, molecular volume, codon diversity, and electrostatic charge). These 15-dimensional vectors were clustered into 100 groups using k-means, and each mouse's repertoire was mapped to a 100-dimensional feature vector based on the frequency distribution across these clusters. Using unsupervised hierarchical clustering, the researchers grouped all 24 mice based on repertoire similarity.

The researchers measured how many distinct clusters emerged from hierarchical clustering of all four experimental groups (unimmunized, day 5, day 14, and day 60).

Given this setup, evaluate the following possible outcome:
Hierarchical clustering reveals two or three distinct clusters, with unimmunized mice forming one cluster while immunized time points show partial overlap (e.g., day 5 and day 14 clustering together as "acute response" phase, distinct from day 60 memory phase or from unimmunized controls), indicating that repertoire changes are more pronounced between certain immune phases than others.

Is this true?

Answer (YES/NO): YES